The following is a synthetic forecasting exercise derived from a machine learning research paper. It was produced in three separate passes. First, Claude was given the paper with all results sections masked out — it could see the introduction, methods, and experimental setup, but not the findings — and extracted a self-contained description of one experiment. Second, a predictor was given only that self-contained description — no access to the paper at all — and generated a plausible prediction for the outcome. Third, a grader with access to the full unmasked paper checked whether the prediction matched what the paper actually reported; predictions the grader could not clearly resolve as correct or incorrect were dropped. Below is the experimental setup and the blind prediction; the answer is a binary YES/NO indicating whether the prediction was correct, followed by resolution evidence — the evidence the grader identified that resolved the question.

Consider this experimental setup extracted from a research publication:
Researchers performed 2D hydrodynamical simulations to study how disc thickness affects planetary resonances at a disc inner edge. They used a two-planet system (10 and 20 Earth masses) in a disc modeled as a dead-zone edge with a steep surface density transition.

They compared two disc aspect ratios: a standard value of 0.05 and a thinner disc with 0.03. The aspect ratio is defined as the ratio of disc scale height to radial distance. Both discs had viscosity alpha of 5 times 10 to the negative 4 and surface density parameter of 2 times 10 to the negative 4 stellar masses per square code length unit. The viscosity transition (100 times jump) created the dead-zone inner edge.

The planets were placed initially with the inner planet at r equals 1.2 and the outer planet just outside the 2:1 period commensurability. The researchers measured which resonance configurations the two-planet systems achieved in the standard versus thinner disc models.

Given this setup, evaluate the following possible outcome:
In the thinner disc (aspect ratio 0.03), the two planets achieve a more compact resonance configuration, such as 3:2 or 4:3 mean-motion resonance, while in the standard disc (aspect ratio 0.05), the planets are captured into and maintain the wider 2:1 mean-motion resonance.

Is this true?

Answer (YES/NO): NO